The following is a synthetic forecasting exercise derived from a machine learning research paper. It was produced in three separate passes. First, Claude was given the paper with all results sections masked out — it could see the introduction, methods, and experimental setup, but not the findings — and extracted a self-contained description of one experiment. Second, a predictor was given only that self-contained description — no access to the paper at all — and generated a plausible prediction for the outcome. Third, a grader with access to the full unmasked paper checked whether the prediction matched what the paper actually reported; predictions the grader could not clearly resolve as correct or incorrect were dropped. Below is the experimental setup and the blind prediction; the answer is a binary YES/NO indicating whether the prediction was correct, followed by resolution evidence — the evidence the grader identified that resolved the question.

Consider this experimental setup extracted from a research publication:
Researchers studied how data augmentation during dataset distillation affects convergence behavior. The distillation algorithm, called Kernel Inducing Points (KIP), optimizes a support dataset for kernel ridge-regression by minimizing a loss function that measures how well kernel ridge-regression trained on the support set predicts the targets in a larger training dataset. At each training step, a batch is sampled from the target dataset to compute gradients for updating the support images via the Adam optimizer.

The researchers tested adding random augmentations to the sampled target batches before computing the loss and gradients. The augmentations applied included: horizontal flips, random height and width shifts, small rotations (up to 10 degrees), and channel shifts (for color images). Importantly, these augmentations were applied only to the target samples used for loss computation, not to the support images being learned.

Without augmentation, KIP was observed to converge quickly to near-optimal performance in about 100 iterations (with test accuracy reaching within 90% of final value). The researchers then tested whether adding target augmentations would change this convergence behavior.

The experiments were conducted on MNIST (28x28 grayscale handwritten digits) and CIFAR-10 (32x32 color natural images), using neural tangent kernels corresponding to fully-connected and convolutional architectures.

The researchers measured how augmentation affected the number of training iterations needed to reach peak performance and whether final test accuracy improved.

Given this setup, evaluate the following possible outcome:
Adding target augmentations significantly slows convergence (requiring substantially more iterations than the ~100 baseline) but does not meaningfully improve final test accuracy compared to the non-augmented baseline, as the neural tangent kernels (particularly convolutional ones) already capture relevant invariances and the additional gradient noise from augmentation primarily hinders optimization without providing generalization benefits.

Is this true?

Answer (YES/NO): NO